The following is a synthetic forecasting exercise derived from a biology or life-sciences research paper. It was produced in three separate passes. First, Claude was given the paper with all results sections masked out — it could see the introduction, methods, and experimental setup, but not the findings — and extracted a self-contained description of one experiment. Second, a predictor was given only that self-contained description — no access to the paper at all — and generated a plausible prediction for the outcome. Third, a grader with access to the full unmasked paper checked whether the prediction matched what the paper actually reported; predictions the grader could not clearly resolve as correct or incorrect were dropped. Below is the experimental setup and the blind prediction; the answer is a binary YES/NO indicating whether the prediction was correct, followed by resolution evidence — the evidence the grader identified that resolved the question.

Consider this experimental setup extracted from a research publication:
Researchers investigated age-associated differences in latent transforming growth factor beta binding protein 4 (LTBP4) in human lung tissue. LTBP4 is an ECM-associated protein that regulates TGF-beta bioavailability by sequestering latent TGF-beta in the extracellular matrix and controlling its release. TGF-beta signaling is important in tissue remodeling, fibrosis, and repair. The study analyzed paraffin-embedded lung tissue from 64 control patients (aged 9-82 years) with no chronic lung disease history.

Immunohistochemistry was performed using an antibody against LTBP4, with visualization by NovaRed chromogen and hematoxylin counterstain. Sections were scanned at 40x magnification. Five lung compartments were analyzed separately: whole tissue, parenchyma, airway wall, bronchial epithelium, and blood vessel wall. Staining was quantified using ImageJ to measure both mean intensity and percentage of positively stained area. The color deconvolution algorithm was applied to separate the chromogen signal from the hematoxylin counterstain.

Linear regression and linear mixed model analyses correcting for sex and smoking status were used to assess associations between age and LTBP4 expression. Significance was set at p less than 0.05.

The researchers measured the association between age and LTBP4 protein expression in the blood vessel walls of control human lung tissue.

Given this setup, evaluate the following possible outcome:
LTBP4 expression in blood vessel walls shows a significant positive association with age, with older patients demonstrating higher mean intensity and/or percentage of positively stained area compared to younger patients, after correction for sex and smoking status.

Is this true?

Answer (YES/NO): NO